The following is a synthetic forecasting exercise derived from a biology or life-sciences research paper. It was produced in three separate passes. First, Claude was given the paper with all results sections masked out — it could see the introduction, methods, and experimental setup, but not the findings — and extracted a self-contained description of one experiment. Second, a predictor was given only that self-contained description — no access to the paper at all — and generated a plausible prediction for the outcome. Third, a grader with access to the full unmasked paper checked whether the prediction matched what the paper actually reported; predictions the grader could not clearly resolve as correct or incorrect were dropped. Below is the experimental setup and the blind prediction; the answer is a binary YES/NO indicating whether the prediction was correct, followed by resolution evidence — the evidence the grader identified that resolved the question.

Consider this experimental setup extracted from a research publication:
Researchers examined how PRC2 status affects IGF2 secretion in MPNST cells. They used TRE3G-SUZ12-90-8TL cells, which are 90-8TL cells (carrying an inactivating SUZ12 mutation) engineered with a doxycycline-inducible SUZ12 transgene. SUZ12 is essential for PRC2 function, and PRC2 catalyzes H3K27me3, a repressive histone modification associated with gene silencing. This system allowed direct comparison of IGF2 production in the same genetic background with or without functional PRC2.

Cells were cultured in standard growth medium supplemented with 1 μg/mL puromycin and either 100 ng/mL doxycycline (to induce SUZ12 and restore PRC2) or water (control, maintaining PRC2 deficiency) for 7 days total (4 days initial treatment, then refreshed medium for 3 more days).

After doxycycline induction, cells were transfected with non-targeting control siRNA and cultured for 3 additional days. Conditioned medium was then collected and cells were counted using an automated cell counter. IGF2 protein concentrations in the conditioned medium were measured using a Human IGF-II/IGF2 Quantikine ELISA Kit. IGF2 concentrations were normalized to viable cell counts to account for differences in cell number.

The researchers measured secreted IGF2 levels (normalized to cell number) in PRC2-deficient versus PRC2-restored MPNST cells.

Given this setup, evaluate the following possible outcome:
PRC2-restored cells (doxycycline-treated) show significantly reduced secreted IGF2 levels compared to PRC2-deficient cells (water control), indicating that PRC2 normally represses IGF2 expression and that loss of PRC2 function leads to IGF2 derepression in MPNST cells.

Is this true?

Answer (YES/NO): YES